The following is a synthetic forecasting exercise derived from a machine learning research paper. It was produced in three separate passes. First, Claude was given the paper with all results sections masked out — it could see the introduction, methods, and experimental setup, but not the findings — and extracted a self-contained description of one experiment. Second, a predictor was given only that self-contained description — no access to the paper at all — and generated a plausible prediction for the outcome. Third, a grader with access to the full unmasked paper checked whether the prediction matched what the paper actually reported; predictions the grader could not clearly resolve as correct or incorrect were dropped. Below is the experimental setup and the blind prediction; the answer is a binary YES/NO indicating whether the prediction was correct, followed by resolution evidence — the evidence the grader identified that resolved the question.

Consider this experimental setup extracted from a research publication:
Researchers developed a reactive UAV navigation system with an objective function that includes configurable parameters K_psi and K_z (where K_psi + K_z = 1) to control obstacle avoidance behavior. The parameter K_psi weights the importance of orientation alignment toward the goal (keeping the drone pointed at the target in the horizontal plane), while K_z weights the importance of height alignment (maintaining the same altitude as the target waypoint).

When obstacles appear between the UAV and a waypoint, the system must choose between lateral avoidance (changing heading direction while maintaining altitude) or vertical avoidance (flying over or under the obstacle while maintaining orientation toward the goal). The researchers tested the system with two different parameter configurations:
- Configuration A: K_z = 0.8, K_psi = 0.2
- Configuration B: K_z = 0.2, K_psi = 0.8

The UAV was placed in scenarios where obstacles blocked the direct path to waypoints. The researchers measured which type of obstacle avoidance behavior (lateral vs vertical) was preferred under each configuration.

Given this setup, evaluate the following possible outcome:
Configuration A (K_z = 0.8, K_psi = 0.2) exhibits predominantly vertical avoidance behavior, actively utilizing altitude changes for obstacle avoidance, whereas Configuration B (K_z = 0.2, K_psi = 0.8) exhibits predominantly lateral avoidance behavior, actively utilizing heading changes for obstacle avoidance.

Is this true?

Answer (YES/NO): NO